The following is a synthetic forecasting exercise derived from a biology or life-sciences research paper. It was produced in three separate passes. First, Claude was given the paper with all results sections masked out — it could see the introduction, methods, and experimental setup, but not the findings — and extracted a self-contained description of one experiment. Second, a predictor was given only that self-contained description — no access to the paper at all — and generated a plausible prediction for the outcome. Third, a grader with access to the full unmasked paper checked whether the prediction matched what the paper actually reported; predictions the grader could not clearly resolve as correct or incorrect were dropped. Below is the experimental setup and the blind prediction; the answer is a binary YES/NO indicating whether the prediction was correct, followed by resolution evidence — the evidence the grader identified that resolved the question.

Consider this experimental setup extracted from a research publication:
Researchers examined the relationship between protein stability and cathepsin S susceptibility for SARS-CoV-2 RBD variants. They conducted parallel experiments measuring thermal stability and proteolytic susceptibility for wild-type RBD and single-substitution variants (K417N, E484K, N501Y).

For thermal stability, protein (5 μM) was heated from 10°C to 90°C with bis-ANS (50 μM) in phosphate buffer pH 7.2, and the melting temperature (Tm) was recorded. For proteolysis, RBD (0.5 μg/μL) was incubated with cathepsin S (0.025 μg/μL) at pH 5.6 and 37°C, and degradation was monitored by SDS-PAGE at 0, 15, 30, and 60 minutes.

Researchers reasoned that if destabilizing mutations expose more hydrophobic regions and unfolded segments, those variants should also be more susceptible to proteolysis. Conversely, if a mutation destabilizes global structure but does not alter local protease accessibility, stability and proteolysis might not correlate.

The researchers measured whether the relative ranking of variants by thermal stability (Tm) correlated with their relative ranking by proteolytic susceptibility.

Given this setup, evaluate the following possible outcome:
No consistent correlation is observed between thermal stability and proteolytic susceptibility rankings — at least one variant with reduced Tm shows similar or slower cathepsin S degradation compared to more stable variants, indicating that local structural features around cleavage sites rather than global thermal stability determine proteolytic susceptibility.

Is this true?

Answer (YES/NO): NO